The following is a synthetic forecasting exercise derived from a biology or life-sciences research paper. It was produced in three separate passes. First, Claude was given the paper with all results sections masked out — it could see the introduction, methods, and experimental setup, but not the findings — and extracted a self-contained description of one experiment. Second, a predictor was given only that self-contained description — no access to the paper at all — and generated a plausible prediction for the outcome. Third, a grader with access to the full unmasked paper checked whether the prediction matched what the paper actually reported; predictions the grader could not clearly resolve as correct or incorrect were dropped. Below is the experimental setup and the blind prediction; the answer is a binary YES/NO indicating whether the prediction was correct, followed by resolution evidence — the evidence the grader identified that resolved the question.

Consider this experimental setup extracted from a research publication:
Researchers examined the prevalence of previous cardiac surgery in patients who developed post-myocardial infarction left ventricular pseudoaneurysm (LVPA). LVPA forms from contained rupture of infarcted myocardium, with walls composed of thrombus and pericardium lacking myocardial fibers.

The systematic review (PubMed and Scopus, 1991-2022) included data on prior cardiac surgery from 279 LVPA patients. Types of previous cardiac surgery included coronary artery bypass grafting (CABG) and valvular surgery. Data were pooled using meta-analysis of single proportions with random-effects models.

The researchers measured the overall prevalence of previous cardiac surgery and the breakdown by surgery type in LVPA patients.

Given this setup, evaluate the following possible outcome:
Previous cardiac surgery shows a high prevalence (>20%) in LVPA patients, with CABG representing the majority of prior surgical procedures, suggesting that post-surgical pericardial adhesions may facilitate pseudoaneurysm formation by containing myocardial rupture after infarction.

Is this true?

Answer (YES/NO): YES